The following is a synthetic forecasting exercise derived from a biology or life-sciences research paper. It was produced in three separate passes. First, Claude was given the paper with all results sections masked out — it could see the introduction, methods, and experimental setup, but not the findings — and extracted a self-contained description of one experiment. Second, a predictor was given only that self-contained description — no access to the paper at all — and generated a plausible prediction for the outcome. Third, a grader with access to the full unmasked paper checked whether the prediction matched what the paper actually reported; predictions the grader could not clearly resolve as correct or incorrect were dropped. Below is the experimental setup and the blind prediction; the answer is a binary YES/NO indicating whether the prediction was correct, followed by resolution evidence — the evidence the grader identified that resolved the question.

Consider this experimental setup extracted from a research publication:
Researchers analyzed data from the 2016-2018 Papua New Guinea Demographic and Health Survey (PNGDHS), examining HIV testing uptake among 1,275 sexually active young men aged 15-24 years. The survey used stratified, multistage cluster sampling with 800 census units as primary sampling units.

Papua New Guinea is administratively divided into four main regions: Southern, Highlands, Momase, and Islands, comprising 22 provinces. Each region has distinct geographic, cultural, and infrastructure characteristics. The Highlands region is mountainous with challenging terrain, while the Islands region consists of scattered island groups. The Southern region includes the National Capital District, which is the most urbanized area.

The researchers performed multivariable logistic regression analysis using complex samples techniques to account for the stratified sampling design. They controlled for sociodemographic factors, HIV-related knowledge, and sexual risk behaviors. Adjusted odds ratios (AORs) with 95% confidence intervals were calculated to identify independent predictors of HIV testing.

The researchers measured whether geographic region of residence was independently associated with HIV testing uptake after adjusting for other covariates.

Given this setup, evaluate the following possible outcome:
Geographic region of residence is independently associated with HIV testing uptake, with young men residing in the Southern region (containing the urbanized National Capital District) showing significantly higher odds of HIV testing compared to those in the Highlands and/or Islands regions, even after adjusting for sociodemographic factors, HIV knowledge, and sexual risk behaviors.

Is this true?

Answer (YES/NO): NO